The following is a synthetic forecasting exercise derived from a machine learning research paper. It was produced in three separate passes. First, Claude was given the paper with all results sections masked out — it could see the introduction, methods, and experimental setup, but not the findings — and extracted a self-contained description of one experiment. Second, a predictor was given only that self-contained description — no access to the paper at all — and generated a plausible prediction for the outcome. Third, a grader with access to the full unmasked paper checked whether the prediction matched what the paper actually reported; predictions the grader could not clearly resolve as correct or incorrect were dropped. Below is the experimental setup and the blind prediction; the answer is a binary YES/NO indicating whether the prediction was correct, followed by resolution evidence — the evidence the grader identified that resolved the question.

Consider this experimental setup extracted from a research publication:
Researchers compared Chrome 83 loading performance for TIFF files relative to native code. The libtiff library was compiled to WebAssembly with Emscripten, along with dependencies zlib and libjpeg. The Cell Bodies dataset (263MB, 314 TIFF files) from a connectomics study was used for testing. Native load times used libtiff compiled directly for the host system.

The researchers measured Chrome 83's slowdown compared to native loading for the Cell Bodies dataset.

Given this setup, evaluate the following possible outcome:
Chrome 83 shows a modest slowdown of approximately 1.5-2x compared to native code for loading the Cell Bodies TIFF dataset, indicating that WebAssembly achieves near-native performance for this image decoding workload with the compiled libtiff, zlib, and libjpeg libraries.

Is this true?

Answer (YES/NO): NO